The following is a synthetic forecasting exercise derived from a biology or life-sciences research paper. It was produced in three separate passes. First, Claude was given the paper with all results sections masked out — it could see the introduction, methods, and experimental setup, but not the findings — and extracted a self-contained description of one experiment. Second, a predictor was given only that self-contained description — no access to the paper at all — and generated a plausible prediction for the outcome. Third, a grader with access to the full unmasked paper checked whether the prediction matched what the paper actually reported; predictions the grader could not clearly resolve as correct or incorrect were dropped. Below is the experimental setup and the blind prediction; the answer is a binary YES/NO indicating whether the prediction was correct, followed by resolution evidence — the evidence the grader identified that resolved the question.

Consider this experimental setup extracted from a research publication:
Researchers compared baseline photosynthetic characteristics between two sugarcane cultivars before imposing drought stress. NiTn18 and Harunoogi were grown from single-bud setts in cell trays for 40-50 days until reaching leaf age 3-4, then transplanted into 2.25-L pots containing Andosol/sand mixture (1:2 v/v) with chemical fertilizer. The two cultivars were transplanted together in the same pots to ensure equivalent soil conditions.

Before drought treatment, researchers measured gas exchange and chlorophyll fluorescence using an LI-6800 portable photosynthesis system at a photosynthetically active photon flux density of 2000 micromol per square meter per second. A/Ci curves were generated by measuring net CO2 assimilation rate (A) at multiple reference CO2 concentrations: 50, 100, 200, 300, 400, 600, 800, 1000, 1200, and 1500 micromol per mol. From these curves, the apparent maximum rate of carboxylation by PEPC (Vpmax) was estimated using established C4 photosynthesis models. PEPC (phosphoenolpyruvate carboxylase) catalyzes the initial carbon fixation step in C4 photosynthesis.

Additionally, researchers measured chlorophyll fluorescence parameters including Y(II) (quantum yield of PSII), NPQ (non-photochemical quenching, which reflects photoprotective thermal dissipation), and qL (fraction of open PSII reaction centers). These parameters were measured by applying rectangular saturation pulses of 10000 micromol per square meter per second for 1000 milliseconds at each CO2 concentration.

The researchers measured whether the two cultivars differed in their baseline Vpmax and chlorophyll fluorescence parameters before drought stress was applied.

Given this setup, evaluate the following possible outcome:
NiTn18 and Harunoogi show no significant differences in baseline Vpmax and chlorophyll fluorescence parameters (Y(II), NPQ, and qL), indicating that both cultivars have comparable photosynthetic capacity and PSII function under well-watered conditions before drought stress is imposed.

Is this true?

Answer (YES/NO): NO